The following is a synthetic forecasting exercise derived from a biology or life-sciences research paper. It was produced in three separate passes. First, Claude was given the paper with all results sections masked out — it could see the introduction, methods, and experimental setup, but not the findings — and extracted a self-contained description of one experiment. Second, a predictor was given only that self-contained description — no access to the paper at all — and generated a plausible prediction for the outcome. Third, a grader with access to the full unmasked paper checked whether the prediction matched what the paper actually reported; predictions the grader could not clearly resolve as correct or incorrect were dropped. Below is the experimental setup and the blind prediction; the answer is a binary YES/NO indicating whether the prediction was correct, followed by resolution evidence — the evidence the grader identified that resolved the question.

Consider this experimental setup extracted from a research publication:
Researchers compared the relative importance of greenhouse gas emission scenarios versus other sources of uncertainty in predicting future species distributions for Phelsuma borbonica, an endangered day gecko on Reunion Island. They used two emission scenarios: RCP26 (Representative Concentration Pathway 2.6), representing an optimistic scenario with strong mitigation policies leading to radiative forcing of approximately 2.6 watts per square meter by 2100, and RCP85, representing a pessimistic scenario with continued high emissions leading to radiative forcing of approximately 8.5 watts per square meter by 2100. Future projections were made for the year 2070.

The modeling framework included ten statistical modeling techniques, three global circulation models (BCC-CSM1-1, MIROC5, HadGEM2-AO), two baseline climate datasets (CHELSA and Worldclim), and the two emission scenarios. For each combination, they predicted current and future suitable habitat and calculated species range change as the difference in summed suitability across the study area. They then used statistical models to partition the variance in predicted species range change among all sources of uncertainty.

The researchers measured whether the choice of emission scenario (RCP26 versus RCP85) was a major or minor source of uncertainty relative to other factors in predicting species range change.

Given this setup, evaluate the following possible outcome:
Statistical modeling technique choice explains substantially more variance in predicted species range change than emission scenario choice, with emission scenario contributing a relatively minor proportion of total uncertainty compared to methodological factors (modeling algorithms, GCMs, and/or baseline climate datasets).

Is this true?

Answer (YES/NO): YES